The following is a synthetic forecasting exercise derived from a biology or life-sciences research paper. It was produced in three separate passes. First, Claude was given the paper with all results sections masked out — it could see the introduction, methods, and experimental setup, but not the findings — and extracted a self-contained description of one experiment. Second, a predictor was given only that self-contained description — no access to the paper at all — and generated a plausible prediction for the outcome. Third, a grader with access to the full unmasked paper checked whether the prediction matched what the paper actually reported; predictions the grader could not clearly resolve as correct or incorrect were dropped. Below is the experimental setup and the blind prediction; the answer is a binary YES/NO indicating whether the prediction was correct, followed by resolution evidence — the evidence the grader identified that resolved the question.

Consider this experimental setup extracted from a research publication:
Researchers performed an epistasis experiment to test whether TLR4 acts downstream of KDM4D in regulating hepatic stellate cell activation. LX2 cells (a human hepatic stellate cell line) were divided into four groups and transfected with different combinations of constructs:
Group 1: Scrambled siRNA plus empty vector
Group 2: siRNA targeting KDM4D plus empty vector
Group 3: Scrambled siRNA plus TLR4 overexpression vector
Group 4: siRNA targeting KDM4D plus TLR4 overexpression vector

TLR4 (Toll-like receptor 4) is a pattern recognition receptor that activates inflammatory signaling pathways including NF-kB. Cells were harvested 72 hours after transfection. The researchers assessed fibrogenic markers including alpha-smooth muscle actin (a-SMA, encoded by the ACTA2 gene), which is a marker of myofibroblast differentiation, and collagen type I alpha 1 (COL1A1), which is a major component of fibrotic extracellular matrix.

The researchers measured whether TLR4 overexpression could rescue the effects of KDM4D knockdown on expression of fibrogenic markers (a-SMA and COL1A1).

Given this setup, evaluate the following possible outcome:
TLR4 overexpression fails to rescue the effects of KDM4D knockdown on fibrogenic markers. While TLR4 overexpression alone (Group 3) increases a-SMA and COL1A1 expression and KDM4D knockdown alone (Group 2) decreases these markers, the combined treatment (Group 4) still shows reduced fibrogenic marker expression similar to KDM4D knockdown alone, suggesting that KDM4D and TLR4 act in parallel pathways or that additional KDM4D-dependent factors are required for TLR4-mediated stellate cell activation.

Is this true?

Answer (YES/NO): NO